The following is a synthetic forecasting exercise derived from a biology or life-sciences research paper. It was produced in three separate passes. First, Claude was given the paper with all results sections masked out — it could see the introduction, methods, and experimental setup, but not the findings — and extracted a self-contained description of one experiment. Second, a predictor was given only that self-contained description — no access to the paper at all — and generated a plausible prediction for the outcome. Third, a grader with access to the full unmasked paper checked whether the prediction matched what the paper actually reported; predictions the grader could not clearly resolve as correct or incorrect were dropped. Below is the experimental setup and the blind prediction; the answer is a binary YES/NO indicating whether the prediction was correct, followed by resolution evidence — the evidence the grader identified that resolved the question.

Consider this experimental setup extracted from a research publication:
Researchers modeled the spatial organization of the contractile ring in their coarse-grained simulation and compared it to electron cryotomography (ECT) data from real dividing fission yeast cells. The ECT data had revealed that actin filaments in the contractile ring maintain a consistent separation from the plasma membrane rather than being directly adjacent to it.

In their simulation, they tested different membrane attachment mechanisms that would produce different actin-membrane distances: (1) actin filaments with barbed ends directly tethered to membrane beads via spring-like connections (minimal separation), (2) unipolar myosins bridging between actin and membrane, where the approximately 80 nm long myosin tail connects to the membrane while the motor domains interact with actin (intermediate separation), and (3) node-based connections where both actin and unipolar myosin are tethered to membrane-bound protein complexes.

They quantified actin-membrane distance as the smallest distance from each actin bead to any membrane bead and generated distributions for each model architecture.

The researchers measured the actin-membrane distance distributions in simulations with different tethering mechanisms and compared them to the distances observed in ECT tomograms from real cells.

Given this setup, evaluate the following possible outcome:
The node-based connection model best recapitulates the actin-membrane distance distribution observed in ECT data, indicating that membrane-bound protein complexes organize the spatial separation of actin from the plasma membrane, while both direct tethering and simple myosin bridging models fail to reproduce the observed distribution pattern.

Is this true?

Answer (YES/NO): NO